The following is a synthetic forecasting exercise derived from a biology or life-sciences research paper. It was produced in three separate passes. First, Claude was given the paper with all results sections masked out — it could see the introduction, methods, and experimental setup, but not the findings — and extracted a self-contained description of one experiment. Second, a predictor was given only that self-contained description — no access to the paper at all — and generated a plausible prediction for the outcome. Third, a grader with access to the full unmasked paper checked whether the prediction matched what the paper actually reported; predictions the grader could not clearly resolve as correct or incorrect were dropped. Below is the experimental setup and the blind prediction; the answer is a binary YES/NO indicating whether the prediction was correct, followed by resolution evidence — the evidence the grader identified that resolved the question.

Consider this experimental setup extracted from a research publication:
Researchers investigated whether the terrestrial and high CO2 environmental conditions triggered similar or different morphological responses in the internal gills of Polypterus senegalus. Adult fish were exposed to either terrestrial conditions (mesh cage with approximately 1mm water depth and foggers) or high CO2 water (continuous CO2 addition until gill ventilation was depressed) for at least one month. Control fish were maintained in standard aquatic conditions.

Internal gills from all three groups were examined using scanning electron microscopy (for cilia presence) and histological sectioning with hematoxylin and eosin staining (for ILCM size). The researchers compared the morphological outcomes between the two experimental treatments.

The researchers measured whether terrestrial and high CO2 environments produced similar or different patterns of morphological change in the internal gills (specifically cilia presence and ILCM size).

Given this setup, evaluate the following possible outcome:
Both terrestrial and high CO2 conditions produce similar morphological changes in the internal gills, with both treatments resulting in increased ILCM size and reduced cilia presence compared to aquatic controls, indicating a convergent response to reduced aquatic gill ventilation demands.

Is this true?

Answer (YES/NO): YES